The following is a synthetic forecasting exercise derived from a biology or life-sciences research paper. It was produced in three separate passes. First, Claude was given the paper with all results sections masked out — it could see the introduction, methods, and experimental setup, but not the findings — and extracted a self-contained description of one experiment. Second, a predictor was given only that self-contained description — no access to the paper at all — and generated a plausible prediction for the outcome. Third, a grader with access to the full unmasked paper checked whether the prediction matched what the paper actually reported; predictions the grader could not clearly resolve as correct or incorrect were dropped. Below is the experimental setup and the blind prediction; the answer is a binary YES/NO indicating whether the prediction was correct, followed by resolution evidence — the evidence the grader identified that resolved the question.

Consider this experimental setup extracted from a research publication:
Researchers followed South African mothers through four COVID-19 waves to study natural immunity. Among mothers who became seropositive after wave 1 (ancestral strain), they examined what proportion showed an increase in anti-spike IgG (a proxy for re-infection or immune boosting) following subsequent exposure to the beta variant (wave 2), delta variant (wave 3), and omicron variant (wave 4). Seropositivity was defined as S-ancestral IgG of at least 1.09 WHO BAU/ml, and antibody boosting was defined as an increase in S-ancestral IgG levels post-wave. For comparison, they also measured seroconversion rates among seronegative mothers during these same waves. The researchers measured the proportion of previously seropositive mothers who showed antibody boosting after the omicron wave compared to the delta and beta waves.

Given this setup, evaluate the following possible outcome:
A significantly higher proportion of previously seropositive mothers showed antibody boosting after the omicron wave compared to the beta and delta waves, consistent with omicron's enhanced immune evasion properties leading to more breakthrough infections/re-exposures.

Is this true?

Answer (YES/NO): YES